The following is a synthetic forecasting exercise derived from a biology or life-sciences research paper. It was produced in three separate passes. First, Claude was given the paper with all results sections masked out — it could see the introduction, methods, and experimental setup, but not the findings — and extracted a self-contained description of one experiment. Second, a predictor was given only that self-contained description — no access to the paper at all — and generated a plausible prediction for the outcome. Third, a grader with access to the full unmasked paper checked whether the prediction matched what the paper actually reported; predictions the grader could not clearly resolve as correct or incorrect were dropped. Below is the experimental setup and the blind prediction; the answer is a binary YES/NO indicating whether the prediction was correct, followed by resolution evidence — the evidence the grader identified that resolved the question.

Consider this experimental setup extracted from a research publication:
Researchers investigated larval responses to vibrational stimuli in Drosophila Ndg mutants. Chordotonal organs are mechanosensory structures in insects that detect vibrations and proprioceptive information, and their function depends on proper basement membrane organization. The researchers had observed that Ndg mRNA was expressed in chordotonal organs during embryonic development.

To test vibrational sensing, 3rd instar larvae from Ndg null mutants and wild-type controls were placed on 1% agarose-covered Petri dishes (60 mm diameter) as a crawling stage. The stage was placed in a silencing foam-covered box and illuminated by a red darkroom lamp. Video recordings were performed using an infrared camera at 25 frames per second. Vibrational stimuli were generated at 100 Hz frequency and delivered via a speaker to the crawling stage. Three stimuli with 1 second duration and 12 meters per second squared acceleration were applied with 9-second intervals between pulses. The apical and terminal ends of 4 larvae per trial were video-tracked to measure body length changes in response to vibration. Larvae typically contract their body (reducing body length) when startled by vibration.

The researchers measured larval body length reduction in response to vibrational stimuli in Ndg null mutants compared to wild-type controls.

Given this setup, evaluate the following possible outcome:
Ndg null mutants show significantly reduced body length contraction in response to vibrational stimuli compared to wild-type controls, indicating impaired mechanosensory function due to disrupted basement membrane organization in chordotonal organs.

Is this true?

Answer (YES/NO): YES